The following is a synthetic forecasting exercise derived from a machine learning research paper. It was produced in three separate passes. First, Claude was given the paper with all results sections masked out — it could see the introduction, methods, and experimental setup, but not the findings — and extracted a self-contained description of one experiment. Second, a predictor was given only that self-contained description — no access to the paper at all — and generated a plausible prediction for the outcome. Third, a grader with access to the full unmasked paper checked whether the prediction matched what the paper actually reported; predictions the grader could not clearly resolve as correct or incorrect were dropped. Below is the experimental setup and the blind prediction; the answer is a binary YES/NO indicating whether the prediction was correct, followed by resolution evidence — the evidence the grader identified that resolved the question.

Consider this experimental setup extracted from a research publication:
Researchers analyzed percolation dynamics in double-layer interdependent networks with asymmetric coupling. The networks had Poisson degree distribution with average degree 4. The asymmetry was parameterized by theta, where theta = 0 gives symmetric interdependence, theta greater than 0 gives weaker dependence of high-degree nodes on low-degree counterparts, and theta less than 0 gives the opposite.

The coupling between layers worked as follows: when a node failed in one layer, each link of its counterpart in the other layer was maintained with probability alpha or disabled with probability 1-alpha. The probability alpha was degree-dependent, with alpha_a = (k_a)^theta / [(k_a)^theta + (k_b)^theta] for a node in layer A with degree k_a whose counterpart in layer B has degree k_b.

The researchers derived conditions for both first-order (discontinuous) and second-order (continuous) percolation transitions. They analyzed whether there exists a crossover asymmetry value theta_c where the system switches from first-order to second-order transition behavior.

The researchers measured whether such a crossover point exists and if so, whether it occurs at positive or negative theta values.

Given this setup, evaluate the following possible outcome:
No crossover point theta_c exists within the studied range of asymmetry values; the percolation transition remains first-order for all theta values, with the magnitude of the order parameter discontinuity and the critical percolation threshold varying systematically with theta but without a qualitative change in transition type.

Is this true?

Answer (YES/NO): NO